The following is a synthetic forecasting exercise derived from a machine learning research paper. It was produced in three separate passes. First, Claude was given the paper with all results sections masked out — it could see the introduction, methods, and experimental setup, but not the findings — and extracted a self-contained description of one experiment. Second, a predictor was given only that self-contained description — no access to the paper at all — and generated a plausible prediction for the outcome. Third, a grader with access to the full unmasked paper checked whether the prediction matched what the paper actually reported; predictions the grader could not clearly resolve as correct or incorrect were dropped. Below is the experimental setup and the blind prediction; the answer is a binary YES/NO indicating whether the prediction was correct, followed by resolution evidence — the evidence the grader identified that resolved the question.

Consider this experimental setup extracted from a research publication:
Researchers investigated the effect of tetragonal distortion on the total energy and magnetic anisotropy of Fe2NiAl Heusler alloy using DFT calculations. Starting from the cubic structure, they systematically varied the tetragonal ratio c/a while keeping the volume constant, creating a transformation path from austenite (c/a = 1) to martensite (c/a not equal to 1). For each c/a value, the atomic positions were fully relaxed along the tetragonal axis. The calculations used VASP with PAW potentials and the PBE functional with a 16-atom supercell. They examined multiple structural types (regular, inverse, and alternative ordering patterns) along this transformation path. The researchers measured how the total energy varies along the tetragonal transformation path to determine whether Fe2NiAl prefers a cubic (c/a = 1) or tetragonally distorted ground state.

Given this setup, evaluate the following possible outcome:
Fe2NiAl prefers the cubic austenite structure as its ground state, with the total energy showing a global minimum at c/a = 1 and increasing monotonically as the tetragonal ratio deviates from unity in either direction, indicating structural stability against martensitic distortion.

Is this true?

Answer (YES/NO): YES